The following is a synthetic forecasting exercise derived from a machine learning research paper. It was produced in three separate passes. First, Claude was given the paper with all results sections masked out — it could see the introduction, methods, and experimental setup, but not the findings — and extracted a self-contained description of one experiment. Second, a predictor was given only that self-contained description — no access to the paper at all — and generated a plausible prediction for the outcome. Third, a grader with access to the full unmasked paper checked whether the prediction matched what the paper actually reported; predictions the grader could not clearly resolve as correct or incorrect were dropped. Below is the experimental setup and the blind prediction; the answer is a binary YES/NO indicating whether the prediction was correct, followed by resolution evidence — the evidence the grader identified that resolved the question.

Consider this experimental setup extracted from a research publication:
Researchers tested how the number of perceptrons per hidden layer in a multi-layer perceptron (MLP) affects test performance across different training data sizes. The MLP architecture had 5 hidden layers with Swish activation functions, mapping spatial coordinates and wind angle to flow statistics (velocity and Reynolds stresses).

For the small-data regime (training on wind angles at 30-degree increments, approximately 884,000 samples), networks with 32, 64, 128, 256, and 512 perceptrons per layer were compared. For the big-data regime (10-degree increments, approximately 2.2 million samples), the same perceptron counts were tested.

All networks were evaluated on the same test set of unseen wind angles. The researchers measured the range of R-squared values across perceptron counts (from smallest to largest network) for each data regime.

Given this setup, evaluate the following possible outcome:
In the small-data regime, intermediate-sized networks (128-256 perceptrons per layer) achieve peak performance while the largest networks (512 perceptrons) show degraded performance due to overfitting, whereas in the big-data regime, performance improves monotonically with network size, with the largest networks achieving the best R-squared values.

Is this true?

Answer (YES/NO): NO